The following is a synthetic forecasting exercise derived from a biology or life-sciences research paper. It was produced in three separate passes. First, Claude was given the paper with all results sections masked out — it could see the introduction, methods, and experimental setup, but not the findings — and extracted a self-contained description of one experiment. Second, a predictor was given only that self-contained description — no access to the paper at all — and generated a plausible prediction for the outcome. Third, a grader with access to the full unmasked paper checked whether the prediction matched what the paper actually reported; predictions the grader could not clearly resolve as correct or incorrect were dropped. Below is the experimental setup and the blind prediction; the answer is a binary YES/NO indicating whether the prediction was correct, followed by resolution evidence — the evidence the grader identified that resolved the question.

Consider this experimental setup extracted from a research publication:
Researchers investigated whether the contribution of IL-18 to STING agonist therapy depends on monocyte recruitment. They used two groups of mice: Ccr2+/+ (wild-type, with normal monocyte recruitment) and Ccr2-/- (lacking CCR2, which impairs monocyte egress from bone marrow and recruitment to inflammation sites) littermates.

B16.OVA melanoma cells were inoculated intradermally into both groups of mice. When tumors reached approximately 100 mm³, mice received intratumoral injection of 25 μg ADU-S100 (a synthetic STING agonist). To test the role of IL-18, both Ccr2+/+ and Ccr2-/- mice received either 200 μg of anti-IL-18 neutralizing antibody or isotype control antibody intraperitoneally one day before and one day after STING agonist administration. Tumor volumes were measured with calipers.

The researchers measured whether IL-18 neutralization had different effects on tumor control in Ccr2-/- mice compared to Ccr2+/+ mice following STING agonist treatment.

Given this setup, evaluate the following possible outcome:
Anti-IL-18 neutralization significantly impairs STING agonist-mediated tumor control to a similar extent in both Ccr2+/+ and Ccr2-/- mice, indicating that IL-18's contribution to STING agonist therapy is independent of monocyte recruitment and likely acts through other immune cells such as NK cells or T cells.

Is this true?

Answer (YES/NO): NO